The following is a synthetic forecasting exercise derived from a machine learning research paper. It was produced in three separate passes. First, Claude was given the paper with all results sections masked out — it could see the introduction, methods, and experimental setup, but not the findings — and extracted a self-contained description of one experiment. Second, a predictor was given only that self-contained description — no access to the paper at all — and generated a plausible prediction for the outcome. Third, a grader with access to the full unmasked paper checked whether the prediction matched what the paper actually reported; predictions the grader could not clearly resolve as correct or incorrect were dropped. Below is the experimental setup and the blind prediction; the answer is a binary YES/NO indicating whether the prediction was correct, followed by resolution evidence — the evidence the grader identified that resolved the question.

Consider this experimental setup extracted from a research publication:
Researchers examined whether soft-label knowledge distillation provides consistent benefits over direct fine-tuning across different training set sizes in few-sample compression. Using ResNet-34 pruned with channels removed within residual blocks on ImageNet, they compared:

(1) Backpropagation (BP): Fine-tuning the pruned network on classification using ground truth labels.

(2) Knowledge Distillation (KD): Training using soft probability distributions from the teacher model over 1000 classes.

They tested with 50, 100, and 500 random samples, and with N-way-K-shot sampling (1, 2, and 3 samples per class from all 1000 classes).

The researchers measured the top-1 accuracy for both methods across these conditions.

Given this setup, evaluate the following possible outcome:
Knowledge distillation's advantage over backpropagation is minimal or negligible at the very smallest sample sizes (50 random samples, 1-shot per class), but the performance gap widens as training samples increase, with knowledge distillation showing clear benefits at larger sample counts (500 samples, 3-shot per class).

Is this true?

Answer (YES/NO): NO